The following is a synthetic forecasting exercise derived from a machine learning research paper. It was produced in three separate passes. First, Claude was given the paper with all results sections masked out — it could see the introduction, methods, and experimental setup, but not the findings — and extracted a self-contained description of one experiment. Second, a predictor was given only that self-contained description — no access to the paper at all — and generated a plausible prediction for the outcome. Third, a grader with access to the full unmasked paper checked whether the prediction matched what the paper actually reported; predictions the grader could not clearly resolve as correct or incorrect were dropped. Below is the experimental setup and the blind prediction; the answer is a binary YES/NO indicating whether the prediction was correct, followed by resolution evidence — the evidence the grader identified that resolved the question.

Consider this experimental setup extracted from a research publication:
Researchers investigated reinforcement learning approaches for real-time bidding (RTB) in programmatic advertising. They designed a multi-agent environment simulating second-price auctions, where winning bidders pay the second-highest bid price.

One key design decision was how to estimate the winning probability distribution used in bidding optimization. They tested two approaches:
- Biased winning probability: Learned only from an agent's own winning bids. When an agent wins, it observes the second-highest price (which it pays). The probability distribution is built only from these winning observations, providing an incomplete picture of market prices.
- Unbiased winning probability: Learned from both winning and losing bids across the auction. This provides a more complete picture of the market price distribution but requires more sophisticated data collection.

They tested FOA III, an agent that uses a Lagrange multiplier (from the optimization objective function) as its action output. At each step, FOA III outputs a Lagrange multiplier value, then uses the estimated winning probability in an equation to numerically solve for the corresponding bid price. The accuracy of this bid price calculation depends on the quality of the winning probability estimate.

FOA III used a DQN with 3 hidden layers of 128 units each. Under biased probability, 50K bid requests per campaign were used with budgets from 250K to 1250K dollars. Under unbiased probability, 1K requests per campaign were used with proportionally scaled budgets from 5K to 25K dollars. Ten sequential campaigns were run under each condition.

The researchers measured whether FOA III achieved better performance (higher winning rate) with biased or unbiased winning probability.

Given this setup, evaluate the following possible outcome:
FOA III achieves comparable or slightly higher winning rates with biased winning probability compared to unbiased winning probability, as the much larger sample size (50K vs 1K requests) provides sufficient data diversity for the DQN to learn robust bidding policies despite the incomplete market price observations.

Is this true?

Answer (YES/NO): NO